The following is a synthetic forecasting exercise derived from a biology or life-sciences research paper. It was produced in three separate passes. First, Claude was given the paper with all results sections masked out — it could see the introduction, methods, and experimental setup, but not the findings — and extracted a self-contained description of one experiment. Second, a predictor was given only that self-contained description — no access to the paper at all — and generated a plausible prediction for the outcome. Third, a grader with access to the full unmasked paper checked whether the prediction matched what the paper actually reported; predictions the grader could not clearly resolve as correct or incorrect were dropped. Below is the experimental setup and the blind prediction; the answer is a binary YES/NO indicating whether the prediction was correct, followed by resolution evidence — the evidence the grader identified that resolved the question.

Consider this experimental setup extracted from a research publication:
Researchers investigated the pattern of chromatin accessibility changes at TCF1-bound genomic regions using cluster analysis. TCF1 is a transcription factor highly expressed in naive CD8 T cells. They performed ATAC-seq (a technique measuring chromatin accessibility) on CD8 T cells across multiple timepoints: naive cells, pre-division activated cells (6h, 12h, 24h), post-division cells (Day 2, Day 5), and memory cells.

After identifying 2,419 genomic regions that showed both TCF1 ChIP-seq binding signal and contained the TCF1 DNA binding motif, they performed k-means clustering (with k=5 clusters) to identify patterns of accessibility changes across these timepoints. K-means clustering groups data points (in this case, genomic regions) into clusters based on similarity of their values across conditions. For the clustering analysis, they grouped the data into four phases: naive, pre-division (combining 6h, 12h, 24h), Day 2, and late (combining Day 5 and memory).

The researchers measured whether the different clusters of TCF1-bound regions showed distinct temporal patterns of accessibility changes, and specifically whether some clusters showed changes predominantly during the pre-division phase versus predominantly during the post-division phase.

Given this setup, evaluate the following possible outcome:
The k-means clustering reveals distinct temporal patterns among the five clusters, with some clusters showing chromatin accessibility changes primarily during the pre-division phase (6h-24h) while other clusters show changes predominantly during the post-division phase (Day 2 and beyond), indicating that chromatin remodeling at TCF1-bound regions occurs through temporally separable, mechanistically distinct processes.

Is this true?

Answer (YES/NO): YES